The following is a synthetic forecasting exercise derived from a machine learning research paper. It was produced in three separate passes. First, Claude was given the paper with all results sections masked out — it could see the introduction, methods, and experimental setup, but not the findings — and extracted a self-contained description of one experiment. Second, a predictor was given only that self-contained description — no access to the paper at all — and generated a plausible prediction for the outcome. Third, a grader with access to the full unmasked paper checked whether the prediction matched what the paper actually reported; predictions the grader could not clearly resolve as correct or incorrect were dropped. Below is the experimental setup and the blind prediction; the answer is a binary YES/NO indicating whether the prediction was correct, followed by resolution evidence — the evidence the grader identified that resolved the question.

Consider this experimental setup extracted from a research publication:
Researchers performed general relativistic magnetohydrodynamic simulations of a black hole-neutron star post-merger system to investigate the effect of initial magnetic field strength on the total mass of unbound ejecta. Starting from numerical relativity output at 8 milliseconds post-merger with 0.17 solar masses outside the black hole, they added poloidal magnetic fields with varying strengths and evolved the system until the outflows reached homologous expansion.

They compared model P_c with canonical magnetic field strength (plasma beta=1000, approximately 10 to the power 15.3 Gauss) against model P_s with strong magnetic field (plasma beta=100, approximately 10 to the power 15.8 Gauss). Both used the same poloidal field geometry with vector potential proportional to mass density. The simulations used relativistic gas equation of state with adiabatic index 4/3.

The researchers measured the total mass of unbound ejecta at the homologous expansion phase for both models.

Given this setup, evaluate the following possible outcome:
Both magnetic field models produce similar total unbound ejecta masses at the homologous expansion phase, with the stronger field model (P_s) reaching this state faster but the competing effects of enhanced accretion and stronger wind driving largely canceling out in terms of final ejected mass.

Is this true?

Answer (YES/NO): NO